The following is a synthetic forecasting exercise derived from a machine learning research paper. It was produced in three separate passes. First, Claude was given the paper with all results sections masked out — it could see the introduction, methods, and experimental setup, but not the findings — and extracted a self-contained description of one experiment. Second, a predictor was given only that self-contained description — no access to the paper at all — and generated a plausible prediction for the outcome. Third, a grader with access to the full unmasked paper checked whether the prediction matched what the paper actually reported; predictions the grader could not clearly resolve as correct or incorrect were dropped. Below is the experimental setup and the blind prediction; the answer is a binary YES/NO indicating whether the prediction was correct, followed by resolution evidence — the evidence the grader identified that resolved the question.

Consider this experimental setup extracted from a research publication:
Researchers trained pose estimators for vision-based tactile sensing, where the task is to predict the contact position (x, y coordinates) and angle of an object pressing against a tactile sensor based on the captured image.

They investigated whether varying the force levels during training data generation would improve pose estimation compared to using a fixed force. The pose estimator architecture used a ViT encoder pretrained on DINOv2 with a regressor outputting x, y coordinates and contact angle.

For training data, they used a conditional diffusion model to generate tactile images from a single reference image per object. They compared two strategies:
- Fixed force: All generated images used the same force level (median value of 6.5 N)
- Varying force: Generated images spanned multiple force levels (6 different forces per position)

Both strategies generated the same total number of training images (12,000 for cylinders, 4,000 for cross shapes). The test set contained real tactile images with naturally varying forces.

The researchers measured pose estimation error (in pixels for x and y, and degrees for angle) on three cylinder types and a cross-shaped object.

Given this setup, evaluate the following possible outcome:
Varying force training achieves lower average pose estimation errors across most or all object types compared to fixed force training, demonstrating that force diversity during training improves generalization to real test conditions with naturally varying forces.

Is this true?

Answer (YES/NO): YES